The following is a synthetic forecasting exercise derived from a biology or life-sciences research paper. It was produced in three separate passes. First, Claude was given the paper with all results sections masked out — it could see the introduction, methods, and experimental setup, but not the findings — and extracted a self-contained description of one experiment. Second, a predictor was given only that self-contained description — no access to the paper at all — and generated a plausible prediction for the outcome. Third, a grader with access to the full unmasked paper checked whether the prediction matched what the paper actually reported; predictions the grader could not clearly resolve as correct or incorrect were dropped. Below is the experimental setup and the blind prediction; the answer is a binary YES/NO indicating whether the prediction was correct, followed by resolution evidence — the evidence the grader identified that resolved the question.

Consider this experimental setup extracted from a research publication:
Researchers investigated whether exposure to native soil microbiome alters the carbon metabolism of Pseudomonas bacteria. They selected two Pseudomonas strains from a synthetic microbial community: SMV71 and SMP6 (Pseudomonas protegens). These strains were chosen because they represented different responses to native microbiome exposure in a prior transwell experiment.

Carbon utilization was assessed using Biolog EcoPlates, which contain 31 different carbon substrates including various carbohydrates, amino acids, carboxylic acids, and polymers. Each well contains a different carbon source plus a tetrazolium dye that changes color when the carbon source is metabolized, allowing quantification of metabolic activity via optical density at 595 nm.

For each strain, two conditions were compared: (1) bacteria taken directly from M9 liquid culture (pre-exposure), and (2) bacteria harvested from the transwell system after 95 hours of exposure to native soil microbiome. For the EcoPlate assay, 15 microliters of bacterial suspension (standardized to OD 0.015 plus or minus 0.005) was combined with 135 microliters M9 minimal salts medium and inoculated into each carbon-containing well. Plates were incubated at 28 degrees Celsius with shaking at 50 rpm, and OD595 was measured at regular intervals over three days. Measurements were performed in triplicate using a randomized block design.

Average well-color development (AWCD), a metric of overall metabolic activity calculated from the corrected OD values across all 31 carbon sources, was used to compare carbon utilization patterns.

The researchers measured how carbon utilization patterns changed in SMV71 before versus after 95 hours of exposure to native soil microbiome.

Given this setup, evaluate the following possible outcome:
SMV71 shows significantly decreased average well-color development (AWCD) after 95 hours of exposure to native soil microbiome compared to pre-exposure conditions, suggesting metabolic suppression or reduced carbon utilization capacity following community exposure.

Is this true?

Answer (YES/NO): NO